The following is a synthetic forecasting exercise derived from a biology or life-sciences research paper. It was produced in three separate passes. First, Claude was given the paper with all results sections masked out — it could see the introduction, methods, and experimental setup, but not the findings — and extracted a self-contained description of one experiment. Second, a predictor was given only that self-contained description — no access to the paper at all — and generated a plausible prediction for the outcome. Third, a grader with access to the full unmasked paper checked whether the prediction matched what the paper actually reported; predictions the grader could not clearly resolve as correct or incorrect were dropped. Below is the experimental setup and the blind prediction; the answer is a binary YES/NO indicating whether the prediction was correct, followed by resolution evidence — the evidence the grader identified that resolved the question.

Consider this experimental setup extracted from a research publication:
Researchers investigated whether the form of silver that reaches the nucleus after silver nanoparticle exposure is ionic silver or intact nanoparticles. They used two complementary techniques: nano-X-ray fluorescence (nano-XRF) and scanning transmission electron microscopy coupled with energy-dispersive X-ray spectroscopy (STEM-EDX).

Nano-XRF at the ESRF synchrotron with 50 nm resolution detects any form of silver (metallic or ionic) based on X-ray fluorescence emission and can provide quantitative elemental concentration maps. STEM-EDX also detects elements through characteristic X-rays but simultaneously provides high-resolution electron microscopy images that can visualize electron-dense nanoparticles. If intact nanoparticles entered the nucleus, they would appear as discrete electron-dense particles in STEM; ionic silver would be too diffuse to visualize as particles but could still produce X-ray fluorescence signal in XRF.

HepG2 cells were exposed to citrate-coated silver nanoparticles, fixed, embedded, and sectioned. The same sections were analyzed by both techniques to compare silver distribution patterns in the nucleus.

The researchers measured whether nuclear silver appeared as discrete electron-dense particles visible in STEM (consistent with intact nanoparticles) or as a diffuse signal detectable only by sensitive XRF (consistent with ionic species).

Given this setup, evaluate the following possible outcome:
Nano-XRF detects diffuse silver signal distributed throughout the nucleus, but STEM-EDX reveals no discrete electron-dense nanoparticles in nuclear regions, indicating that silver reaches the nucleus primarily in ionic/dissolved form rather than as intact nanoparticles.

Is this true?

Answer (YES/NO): YES